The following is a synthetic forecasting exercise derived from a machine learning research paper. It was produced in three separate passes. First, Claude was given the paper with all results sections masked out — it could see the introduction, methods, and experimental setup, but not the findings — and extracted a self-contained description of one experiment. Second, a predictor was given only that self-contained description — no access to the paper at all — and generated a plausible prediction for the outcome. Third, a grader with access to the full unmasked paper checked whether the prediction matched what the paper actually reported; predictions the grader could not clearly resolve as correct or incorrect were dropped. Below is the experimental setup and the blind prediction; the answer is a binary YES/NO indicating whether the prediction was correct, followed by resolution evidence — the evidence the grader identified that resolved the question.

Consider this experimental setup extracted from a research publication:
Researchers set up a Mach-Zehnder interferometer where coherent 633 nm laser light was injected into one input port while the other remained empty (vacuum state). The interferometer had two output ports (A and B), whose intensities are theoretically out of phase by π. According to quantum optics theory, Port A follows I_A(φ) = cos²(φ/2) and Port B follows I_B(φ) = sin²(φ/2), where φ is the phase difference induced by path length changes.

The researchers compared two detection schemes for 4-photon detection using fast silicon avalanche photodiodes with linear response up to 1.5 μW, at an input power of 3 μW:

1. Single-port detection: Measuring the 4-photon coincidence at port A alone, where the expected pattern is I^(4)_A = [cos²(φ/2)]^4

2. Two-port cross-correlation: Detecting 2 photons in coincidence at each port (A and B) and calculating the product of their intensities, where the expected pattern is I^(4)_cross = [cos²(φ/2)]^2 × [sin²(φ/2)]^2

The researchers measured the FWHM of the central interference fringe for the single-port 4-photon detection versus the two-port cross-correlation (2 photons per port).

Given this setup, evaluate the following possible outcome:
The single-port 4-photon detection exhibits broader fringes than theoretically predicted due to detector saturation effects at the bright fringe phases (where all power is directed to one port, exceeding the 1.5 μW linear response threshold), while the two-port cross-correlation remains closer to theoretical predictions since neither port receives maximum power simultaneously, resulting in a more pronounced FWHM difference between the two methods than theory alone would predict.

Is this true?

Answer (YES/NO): NO